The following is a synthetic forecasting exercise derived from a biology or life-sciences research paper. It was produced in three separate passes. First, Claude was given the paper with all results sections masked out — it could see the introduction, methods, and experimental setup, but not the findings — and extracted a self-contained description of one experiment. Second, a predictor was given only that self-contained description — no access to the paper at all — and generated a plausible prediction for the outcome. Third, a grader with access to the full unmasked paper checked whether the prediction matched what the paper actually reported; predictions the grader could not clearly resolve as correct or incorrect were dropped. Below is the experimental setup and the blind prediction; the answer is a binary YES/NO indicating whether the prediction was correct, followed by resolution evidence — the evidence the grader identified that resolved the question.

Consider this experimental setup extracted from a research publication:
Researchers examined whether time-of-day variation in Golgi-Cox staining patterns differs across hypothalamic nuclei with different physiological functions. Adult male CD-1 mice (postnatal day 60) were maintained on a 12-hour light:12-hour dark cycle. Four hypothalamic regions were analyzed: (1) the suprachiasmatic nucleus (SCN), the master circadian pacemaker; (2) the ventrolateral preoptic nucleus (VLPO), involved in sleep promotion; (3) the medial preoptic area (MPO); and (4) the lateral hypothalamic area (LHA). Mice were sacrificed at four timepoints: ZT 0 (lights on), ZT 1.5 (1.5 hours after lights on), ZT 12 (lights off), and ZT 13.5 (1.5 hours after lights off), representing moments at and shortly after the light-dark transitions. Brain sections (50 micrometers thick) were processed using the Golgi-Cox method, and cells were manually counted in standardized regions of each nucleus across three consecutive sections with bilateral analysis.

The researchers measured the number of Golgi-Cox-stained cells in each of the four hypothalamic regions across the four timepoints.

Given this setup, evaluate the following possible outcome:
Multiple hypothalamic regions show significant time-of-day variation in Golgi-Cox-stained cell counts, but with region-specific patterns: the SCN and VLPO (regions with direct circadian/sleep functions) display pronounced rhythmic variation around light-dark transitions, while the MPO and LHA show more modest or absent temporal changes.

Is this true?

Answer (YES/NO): NO